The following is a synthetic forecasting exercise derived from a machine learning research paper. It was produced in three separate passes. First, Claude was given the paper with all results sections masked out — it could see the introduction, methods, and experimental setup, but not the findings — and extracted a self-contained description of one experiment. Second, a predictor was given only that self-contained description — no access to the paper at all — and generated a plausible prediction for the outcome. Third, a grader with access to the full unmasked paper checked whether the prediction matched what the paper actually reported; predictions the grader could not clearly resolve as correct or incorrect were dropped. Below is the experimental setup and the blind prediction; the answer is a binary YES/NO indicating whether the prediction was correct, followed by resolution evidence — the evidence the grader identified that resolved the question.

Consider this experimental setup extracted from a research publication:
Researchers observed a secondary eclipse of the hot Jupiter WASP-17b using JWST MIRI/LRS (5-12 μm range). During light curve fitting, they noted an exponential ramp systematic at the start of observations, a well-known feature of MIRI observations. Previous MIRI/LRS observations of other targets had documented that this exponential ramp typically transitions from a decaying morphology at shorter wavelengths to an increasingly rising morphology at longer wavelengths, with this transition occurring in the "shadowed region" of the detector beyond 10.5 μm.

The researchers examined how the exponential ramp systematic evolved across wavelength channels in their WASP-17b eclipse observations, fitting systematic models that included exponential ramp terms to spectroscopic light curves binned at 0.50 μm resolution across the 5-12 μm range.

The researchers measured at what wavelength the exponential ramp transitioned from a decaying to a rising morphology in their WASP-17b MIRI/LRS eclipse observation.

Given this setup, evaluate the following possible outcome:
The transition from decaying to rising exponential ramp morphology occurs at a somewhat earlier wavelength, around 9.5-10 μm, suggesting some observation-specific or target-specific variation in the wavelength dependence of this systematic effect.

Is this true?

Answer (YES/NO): NO